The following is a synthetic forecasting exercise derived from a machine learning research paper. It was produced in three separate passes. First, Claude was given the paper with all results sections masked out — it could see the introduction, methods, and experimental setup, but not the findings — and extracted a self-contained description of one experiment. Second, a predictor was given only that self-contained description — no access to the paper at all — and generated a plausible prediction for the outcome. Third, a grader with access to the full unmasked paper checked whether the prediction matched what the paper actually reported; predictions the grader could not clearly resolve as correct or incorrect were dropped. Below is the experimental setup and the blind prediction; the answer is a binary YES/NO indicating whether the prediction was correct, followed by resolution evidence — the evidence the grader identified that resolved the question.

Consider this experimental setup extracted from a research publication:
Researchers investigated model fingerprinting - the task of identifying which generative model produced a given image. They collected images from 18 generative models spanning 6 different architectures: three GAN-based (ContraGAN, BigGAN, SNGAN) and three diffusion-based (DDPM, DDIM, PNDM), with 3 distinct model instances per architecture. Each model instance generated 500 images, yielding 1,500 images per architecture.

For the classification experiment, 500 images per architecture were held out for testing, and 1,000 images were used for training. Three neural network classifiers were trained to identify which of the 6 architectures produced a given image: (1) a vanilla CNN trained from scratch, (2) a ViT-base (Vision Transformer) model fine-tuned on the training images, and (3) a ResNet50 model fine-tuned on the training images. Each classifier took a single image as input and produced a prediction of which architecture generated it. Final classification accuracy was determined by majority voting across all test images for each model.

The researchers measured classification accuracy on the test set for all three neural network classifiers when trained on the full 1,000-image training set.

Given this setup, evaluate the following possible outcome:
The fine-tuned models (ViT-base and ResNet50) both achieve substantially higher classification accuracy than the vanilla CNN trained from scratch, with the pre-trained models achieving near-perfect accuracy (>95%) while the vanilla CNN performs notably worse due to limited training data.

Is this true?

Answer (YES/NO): NO